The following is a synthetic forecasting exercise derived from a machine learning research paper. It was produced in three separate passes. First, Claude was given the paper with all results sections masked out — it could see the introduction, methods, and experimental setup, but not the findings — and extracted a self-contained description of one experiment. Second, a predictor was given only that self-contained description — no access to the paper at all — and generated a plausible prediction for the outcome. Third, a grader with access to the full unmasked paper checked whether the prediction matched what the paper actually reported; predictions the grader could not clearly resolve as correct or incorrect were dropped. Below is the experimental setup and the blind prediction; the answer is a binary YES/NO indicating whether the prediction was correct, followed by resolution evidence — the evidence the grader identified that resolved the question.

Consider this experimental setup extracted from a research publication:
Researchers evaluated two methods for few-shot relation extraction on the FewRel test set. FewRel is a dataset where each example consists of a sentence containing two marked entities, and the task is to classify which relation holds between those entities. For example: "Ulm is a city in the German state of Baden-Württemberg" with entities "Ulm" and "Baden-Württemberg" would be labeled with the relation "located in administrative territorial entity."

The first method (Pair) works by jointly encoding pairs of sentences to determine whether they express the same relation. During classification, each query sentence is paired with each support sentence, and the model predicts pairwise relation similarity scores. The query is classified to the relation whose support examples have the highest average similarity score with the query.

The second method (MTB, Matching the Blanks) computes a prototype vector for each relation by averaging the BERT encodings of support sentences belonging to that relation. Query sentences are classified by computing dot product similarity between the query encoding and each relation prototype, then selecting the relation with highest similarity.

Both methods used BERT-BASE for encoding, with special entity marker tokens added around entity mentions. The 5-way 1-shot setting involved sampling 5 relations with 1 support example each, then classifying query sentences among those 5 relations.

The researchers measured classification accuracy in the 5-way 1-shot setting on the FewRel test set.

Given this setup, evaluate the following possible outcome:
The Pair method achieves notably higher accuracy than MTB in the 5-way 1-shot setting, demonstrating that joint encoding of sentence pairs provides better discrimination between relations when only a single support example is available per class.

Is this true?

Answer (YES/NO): NO